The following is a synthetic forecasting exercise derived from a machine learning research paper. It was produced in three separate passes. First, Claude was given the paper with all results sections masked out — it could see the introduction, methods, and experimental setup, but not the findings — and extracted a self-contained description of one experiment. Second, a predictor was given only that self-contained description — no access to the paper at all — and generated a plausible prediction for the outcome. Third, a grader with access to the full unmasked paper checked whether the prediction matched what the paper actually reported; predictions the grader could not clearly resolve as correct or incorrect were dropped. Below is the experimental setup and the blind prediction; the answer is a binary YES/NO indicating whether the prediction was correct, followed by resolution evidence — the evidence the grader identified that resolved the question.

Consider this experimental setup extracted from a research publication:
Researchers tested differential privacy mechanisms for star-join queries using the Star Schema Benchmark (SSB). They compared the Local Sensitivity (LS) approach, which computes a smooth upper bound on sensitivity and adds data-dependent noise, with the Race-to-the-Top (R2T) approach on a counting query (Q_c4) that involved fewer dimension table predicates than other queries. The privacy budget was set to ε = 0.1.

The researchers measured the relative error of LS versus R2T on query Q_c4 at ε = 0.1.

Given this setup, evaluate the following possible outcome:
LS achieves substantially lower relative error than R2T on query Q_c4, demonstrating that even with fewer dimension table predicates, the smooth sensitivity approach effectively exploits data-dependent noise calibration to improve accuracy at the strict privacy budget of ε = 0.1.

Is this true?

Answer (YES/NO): NO